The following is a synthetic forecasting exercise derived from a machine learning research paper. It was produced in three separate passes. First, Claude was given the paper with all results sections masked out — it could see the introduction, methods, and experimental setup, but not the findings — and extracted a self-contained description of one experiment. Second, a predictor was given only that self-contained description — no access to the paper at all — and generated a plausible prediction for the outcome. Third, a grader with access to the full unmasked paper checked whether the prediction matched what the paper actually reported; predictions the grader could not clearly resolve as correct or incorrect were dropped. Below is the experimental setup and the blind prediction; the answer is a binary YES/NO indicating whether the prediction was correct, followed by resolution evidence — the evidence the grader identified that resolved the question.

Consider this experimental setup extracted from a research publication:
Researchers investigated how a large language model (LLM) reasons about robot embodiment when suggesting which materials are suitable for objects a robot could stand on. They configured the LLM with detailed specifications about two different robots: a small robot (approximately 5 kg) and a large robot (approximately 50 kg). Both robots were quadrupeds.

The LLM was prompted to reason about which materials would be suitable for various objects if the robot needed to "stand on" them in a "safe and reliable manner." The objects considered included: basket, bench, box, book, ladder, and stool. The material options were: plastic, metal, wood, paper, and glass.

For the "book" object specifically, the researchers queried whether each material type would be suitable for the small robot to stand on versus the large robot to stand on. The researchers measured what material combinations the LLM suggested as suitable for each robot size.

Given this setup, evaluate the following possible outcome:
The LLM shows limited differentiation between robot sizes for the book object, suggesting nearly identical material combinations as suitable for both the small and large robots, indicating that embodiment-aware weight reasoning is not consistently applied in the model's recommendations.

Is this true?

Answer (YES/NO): NO